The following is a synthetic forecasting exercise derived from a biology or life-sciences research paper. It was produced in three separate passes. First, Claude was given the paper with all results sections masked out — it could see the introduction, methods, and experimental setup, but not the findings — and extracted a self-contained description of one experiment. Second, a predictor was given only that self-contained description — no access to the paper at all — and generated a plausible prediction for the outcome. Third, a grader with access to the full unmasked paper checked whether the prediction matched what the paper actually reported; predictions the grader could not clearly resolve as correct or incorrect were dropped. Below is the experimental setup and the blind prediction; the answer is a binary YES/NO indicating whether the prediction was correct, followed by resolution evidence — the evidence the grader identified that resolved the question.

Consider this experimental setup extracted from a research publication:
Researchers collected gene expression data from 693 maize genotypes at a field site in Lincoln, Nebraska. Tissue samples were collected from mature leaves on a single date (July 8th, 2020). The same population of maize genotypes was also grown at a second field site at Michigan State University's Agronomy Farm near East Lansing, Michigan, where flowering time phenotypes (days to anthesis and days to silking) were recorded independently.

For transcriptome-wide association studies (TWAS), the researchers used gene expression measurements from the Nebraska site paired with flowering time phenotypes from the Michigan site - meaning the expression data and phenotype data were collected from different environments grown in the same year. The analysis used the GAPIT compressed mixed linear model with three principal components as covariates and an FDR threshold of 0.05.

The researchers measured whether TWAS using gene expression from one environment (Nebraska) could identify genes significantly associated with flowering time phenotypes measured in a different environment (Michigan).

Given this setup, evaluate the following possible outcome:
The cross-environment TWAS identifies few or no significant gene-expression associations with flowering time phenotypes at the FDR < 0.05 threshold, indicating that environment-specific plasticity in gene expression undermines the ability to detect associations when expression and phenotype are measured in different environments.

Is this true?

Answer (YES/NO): NO